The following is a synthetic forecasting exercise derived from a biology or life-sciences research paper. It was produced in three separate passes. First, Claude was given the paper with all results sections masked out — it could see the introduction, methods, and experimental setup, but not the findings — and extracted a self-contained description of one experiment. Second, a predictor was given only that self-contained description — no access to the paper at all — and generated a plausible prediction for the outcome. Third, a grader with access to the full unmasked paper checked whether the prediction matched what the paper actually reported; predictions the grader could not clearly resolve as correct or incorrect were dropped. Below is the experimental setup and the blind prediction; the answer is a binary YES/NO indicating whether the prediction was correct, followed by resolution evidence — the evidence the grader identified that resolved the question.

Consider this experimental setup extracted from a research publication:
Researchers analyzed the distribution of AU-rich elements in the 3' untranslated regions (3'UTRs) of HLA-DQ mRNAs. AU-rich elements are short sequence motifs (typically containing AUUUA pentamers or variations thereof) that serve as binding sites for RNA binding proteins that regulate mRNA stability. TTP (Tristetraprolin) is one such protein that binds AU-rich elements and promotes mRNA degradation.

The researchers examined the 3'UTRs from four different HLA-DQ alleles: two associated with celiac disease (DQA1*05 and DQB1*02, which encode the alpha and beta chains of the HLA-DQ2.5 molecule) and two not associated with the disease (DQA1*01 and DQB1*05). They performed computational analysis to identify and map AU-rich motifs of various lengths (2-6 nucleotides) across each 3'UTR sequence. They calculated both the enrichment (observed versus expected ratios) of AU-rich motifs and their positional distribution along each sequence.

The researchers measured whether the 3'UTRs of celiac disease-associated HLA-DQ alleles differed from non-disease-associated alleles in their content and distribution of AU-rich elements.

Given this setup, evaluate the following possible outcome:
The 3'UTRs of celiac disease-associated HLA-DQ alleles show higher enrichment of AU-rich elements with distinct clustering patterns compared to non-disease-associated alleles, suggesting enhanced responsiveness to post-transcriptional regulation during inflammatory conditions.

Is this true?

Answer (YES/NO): YES